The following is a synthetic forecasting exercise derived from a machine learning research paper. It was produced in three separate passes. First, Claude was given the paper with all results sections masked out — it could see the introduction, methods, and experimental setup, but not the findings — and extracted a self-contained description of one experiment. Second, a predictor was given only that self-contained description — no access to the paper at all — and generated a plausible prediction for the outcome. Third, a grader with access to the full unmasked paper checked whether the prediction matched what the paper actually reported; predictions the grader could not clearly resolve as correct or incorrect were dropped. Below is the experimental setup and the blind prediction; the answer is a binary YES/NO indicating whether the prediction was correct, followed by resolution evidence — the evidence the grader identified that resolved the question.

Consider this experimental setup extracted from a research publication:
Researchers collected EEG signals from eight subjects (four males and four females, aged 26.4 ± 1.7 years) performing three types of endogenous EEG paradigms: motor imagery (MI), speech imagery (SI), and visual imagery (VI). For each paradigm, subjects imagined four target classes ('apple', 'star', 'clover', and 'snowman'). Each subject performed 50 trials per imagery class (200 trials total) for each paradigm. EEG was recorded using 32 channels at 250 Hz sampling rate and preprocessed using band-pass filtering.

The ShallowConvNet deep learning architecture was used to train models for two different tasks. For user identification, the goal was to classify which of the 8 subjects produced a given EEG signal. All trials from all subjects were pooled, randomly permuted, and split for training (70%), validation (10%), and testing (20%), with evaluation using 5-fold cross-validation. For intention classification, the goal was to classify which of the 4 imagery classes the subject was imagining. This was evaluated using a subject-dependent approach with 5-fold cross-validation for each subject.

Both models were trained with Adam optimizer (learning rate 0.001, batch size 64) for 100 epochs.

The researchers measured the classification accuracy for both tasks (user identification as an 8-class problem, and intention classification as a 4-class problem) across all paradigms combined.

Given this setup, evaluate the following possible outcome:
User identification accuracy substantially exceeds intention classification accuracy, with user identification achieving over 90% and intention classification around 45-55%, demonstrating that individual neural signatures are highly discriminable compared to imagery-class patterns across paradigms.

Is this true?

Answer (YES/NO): YES